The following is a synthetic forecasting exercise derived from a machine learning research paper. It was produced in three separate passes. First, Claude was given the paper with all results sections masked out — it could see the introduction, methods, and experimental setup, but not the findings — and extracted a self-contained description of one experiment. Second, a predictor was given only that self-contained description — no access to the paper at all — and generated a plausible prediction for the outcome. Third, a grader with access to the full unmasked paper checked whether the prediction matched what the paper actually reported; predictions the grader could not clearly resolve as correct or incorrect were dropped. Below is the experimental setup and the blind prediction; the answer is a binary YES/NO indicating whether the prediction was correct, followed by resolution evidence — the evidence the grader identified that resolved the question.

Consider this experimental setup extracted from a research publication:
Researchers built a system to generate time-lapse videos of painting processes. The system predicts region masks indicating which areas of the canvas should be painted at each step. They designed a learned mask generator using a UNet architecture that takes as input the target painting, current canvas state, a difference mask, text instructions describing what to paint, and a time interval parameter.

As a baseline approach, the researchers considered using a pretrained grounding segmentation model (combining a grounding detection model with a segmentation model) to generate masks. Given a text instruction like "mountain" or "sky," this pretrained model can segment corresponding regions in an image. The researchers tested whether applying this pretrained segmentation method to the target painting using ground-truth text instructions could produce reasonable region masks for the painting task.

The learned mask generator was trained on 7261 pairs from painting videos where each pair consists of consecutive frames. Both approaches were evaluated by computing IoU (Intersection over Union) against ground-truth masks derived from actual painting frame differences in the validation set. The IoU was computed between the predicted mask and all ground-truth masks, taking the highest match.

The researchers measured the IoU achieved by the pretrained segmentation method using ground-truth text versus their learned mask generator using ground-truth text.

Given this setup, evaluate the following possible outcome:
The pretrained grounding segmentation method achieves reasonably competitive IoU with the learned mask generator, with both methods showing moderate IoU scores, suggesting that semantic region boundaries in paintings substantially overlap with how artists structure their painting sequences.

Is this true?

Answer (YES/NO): NO